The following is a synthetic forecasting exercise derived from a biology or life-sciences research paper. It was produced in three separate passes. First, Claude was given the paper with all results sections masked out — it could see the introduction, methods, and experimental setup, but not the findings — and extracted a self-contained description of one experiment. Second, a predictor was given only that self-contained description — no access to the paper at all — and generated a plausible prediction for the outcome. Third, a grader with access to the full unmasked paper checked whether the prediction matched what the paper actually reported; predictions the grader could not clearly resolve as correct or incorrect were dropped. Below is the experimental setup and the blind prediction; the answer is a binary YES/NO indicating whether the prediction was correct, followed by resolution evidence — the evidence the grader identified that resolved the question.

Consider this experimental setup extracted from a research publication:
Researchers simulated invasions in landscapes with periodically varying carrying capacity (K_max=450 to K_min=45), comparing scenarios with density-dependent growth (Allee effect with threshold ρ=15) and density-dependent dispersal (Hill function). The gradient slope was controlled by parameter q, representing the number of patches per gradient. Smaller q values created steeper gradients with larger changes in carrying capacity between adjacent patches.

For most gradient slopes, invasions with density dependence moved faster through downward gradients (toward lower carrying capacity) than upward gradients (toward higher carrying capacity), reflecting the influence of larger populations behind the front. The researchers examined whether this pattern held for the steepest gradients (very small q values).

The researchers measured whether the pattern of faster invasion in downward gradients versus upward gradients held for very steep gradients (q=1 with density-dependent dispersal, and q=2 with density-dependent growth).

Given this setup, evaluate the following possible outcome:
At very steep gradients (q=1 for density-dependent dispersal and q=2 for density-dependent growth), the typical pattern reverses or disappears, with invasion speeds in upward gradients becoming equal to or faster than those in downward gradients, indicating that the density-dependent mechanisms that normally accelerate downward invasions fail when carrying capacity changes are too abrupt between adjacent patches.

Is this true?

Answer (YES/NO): YES